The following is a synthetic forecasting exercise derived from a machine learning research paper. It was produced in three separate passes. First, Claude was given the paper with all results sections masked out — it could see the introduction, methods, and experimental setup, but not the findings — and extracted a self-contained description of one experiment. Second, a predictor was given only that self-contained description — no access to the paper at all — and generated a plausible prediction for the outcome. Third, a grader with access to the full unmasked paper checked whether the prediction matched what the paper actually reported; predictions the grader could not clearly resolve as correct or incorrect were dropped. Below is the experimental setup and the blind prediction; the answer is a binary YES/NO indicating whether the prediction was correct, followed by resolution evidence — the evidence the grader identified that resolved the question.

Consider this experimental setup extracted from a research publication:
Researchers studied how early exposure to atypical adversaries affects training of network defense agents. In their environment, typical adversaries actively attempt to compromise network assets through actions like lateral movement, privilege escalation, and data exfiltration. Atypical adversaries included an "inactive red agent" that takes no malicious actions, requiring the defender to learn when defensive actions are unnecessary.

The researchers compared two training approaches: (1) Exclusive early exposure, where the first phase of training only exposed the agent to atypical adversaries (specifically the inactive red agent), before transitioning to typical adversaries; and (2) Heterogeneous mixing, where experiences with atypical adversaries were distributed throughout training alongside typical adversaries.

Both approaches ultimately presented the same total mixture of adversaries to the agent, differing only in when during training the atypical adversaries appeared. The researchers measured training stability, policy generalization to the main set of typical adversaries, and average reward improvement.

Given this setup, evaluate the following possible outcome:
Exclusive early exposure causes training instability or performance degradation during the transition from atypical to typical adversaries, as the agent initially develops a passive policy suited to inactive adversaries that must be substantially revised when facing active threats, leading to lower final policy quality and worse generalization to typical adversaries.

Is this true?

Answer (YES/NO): YES